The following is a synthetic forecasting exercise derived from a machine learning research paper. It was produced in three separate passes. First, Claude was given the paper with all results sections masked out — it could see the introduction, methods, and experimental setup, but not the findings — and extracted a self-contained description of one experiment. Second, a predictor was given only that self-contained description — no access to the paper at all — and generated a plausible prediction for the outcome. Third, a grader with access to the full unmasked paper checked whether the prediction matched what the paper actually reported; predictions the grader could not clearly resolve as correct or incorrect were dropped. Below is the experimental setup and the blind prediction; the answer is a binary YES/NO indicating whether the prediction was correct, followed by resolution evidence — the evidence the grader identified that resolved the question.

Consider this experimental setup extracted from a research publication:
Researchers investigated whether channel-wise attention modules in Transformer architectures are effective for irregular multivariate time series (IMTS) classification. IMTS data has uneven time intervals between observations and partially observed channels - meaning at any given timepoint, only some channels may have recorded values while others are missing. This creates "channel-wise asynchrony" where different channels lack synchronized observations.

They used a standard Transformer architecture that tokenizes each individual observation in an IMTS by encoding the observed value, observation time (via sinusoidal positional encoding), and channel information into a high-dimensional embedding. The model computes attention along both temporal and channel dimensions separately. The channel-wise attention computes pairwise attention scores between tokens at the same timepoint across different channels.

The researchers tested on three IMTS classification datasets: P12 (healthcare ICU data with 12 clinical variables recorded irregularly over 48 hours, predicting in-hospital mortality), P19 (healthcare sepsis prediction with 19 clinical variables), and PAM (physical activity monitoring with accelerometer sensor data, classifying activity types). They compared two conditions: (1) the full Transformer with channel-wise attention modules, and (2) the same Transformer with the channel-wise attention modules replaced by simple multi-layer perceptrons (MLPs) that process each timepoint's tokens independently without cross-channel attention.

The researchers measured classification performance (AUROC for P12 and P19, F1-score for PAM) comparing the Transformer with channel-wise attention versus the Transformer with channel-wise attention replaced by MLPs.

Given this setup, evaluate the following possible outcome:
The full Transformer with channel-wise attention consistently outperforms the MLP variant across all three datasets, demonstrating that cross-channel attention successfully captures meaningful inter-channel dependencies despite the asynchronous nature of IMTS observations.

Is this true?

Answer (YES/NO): NO